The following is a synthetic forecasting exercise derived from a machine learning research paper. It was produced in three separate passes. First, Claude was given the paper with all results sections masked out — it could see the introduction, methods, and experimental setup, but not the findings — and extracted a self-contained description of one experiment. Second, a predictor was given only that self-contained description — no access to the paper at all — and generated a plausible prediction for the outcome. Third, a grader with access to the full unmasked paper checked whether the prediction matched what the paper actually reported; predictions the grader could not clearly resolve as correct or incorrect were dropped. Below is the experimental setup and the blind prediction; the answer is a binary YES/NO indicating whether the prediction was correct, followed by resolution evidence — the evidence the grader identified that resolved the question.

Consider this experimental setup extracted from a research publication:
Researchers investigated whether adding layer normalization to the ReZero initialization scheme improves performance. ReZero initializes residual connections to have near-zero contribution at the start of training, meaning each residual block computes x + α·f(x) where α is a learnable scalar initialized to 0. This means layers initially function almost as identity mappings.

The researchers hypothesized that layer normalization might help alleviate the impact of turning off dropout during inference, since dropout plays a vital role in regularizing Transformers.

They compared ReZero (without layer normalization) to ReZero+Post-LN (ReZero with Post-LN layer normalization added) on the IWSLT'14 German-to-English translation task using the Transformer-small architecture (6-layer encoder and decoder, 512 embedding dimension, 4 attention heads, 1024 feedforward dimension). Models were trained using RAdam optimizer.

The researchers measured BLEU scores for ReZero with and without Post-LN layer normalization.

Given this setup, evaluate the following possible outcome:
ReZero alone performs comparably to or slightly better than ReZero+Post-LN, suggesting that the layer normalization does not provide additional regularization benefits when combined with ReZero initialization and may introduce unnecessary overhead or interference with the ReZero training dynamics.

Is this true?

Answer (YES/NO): NO